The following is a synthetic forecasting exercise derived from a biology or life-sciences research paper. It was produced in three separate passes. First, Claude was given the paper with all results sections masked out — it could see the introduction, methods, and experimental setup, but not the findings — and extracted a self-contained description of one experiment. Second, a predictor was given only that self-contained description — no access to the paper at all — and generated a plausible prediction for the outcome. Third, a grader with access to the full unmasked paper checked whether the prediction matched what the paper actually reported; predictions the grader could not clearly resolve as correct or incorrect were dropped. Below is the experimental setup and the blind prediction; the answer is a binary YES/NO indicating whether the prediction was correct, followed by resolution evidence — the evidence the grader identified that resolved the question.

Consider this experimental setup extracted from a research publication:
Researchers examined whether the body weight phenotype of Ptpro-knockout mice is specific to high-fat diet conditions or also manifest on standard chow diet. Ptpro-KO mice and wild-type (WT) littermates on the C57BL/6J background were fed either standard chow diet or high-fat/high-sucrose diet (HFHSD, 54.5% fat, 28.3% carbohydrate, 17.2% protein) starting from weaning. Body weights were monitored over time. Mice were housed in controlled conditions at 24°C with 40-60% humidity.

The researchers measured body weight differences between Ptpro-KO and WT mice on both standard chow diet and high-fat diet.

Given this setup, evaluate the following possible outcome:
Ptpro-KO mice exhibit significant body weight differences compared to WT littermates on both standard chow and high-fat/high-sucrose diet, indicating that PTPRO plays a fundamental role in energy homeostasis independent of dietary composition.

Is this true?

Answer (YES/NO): NO